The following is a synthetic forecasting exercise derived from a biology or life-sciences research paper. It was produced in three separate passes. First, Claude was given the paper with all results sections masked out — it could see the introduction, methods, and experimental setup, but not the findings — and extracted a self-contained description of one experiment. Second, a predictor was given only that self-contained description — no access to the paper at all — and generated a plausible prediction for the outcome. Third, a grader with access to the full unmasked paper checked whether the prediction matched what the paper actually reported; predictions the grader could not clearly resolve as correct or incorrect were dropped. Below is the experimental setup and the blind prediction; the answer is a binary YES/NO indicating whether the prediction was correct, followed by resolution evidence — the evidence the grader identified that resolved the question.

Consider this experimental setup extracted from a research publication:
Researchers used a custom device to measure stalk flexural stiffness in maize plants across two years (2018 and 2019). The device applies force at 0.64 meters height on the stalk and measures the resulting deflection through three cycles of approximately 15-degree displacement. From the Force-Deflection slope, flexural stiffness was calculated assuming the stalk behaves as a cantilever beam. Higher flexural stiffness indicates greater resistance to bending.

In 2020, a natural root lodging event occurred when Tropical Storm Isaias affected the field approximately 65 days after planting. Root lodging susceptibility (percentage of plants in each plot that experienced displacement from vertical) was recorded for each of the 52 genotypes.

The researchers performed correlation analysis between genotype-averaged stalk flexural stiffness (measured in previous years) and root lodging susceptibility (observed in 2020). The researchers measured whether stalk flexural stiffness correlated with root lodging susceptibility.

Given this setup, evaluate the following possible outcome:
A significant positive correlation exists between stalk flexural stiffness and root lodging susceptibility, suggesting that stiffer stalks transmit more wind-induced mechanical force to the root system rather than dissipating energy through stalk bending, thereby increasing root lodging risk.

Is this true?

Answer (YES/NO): NO